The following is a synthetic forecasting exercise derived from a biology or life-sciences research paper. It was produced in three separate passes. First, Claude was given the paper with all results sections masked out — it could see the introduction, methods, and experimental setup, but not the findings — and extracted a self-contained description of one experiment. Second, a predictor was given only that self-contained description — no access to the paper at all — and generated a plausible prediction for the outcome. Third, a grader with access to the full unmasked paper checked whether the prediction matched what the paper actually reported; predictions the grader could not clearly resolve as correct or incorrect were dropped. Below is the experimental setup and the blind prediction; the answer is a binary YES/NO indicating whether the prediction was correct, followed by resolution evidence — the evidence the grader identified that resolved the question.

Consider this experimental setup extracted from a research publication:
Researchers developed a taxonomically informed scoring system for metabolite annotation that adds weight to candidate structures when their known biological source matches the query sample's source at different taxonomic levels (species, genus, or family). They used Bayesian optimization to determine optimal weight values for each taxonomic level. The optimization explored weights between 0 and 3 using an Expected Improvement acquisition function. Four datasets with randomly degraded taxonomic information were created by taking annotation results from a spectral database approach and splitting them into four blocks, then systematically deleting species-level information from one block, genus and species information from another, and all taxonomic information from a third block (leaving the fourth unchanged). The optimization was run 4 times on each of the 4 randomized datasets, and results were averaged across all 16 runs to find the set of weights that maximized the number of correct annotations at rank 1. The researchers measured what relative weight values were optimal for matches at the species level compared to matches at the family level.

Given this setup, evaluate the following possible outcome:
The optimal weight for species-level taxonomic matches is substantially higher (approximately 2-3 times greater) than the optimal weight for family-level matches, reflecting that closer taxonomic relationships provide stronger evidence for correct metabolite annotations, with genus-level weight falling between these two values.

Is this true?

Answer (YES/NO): YES